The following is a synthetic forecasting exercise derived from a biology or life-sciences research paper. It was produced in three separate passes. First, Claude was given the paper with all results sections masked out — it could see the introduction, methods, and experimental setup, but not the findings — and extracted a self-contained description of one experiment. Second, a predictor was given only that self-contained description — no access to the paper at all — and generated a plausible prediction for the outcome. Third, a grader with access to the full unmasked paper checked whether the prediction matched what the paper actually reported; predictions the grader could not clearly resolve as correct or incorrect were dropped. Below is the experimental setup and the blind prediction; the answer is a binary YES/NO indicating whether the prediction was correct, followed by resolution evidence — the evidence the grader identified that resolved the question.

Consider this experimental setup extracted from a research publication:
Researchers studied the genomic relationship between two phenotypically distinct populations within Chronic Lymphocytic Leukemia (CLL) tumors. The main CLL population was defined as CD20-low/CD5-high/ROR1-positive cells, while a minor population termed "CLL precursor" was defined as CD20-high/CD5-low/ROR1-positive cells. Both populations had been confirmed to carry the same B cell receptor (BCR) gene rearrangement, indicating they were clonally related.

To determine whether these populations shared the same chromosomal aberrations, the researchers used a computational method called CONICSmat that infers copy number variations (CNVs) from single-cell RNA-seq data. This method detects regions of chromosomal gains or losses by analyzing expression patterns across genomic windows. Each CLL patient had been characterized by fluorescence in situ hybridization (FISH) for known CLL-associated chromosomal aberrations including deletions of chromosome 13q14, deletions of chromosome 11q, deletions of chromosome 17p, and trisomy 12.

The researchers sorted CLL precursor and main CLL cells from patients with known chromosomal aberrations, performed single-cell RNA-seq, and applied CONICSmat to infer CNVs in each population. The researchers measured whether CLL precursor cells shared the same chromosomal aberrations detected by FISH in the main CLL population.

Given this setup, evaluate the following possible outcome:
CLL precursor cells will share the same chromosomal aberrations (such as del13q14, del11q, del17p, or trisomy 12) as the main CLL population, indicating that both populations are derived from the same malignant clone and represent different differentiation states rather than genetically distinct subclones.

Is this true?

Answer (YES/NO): NO